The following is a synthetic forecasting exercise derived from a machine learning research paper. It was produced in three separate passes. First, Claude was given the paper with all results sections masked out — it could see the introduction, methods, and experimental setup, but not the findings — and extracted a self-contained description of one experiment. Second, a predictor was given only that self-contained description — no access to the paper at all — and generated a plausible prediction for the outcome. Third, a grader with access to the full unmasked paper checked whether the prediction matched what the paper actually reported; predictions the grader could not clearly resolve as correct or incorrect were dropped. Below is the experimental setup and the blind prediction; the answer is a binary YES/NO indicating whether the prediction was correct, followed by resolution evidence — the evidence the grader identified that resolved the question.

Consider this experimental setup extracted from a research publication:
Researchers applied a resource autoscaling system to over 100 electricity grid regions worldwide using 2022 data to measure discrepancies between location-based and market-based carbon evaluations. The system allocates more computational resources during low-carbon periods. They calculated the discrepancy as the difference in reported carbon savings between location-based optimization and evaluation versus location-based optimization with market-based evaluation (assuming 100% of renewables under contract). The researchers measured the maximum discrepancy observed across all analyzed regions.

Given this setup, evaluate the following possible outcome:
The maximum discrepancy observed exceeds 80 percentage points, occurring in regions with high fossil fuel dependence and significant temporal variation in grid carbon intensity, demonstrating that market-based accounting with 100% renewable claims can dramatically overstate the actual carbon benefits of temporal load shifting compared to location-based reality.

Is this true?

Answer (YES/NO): NO